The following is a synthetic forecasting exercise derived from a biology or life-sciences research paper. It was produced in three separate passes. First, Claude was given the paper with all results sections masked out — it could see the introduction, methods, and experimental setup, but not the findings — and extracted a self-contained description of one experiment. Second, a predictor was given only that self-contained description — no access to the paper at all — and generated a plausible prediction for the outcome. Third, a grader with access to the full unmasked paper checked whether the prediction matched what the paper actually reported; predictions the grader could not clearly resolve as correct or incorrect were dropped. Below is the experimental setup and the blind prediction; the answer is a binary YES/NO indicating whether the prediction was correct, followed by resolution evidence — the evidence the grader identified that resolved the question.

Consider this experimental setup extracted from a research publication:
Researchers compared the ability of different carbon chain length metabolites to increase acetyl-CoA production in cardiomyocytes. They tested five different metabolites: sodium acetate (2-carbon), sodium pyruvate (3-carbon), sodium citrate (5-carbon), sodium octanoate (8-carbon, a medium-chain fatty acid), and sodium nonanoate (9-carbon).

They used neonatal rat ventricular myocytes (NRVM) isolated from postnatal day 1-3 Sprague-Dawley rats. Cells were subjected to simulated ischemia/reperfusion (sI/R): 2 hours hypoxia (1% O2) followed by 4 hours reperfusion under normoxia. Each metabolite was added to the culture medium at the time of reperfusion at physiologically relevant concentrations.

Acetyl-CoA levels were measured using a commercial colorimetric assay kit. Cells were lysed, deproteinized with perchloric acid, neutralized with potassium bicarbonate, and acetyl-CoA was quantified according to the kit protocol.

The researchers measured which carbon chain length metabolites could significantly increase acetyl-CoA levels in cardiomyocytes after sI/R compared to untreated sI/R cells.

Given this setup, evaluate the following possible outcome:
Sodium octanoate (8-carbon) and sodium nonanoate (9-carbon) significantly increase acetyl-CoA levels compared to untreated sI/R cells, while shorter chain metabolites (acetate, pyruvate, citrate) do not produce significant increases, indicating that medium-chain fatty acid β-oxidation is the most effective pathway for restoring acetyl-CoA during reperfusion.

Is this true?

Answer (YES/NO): NO